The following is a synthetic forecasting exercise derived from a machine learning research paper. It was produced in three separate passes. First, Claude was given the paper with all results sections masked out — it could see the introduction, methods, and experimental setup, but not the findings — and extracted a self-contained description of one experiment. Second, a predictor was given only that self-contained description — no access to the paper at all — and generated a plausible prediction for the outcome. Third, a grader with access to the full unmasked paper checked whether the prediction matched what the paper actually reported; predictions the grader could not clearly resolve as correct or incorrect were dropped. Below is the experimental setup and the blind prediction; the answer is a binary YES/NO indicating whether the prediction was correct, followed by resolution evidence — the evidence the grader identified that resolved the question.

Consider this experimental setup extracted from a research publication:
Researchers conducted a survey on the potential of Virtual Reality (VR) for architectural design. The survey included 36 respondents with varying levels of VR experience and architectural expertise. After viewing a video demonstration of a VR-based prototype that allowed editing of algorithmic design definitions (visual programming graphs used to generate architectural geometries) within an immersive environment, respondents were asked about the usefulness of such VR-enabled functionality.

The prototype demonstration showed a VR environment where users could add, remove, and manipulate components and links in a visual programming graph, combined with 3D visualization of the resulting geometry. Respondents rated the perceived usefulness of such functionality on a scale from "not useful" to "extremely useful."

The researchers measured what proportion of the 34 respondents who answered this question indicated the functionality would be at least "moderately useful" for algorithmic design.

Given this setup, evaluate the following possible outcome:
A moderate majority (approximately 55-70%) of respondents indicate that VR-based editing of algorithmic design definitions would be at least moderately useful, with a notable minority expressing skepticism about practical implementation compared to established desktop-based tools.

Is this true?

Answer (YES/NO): NO